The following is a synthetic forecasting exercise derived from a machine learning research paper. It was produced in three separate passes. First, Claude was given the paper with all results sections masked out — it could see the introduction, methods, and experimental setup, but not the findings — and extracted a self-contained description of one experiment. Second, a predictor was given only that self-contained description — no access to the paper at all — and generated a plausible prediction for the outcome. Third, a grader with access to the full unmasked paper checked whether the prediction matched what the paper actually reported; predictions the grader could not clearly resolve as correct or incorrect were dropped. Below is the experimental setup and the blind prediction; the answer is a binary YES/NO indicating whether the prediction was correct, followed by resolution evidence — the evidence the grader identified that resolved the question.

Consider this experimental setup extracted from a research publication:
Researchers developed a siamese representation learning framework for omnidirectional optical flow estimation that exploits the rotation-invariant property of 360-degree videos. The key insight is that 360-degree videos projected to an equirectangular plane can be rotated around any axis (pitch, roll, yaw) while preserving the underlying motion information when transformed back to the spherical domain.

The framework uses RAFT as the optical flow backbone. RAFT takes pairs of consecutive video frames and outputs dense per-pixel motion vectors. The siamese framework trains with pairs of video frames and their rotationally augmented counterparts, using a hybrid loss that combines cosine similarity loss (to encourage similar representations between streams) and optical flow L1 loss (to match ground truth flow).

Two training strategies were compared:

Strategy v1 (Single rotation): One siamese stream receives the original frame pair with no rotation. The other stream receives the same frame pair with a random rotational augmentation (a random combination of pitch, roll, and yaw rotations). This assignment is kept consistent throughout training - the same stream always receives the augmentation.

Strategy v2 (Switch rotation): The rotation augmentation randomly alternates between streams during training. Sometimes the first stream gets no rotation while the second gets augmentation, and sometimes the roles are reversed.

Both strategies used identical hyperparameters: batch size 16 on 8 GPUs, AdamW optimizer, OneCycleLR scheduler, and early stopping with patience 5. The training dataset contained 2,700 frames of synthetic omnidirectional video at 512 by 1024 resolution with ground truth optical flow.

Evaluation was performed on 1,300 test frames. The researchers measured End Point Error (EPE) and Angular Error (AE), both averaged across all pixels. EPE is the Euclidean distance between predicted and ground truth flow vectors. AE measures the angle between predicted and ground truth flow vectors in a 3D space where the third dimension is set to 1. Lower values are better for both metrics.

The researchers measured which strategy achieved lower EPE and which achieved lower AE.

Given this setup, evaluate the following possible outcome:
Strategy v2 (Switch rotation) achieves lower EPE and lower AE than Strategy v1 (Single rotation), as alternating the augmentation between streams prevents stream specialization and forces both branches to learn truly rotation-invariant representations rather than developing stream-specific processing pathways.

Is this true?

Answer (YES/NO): NO